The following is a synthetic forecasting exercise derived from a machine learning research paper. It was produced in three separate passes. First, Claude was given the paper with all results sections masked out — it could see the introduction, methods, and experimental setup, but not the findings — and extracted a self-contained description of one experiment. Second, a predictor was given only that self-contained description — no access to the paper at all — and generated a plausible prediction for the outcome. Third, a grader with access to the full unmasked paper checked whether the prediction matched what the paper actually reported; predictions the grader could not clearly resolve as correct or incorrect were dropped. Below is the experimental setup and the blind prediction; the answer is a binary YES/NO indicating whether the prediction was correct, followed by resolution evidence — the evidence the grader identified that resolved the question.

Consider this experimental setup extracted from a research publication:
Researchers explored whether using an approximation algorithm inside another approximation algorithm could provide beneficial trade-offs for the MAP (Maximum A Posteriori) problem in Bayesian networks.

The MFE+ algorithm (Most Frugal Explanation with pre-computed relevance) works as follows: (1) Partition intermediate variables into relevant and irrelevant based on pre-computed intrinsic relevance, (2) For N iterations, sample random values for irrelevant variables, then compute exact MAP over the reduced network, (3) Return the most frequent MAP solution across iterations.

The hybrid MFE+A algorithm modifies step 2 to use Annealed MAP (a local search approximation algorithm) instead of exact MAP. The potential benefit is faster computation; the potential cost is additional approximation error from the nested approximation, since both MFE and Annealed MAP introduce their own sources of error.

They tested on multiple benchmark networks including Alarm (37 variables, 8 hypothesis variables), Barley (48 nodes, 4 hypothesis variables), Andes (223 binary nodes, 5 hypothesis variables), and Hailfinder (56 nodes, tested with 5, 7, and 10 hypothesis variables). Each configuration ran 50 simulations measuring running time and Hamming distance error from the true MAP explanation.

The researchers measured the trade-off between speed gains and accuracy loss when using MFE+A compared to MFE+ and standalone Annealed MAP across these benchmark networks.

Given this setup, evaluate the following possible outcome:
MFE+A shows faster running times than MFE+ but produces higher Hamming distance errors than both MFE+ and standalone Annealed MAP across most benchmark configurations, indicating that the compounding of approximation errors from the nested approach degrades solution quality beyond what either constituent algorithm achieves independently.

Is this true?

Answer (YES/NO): NO